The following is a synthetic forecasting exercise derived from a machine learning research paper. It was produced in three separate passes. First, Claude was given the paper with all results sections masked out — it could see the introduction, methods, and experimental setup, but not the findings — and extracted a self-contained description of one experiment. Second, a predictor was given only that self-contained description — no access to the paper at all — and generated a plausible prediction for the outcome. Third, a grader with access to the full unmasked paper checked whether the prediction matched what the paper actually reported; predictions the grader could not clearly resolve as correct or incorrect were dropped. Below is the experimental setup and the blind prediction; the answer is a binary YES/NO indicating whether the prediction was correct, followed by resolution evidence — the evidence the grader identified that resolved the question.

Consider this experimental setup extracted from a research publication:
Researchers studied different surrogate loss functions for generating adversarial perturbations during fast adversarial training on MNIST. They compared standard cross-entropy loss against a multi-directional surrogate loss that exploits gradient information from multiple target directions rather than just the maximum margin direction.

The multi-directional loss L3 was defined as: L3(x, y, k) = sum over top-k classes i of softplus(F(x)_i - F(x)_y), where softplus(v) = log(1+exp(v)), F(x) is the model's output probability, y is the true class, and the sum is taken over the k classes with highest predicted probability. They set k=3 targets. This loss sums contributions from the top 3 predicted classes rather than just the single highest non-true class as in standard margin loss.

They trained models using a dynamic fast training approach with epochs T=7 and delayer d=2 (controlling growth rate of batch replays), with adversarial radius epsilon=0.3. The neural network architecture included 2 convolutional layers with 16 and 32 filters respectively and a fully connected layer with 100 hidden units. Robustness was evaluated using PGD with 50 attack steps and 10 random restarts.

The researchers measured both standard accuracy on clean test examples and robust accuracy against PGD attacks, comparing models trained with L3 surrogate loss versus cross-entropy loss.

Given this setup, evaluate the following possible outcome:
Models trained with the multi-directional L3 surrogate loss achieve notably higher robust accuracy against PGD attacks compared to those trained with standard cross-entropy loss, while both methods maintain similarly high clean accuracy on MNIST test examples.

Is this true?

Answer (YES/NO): NO